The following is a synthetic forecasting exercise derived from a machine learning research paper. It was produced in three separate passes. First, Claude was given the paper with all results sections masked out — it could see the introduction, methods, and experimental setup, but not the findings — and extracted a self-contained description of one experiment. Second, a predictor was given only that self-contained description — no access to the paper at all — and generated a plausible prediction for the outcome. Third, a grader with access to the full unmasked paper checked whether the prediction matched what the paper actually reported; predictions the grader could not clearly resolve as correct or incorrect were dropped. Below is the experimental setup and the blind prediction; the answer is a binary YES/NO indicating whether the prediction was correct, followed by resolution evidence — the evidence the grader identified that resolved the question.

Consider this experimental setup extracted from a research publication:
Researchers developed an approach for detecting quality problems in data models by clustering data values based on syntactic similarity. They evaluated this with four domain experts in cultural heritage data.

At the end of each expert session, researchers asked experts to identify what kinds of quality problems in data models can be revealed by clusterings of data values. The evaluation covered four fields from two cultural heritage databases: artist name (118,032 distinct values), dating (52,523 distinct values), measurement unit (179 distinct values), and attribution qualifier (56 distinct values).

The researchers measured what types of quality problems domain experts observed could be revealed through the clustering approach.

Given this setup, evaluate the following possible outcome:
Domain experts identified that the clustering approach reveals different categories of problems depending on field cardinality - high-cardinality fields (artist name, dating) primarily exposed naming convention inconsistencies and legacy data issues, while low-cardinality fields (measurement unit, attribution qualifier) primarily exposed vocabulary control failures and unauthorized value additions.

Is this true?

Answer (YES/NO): NO